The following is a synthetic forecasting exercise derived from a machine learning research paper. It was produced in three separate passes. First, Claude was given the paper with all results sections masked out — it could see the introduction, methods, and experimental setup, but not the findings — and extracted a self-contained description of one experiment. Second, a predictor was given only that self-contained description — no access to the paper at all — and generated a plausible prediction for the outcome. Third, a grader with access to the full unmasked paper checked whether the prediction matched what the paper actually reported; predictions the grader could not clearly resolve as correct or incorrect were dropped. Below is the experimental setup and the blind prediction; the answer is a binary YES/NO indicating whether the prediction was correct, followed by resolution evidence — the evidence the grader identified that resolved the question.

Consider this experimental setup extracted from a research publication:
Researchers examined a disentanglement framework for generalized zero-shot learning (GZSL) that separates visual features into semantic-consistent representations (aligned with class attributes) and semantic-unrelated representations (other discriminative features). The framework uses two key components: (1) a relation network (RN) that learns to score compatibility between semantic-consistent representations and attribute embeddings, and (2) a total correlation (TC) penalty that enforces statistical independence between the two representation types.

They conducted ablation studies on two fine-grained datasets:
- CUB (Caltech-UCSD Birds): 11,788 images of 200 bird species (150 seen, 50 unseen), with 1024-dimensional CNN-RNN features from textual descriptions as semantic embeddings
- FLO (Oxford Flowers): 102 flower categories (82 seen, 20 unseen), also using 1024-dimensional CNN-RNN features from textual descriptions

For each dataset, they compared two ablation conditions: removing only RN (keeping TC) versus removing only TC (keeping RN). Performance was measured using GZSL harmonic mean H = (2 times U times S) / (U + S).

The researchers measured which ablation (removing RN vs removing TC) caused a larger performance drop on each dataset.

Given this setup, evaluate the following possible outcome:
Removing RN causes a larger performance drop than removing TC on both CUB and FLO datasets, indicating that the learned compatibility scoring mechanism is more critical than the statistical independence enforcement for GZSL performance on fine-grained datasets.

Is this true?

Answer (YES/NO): YES